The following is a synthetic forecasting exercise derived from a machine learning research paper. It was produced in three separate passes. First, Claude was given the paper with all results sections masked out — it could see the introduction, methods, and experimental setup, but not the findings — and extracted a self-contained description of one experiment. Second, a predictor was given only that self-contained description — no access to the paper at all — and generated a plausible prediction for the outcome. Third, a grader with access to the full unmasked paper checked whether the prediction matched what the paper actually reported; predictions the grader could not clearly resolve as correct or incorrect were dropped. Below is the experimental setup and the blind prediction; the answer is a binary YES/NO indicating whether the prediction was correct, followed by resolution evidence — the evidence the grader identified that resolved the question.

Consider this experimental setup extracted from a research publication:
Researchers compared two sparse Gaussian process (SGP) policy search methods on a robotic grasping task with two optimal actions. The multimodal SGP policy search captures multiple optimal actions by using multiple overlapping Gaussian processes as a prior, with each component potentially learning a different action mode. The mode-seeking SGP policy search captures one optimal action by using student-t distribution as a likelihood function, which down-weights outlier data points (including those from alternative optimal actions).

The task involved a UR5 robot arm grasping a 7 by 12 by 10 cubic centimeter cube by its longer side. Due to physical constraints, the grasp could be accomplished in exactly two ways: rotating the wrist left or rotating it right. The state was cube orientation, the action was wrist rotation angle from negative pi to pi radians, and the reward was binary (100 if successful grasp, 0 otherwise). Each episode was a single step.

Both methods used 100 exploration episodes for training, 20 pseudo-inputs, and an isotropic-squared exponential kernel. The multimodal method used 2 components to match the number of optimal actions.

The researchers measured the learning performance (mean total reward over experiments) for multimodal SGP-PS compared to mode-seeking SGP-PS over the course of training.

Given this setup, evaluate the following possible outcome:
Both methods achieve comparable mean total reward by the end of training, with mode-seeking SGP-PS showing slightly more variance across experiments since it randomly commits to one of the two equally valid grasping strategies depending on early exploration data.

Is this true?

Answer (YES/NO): NO